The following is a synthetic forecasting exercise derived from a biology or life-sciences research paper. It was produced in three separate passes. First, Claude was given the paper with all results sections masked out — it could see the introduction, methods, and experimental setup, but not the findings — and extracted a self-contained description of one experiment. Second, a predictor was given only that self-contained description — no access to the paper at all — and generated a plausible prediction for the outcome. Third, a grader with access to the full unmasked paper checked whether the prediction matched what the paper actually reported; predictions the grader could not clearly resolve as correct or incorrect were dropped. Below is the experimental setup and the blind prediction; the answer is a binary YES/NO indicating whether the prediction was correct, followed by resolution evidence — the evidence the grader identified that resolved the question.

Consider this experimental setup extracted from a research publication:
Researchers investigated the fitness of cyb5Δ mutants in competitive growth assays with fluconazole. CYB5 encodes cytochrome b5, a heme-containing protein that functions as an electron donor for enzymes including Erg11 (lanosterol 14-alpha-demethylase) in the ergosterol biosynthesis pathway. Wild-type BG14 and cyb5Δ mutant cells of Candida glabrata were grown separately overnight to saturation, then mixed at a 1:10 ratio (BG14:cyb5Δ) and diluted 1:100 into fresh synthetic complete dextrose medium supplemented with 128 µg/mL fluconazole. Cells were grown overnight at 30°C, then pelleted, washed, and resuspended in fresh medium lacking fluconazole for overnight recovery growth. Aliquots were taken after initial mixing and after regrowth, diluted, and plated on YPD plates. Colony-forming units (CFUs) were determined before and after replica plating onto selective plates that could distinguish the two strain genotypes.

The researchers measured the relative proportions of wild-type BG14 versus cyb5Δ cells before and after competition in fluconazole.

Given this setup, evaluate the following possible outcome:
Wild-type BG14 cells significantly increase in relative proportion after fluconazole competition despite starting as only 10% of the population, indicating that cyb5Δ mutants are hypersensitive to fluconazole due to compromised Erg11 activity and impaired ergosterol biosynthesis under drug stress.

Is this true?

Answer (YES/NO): NO